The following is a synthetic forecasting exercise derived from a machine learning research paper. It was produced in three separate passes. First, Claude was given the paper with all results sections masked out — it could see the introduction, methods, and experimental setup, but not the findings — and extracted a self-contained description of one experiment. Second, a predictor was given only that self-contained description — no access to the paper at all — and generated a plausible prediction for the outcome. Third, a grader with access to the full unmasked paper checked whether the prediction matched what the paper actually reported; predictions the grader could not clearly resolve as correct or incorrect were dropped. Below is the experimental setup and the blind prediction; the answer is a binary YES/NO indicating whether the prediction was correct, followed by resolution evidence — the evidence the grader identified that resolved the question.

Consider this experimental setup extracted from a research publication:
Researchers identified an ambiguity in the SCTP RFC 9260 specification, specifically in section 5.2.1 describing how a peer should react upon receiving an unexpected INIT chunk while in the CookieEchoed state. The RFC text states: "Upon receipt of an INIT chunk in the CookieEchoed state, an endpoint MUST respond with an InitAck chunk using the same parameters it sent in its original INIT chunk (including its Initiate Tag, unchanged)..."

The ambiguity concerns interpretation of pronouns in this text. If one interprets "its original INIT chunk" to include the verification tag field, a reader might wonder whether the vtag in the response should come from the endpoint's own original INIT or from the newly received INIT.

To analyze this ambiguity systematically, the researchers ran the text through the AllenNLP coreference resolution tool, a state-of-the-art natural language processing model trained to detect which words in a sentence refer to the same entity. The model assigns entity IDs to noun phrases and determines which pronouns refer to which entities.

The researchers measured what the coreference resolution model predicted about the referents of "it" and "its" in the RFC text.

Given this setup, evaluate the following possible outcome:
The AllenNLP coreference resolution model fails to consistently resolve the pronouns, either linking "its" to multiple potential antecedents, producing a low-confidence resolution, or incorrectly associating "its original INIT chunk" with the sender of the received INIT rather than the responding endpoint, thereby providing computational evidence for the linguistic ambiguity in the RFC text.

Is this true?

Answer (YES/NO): NO